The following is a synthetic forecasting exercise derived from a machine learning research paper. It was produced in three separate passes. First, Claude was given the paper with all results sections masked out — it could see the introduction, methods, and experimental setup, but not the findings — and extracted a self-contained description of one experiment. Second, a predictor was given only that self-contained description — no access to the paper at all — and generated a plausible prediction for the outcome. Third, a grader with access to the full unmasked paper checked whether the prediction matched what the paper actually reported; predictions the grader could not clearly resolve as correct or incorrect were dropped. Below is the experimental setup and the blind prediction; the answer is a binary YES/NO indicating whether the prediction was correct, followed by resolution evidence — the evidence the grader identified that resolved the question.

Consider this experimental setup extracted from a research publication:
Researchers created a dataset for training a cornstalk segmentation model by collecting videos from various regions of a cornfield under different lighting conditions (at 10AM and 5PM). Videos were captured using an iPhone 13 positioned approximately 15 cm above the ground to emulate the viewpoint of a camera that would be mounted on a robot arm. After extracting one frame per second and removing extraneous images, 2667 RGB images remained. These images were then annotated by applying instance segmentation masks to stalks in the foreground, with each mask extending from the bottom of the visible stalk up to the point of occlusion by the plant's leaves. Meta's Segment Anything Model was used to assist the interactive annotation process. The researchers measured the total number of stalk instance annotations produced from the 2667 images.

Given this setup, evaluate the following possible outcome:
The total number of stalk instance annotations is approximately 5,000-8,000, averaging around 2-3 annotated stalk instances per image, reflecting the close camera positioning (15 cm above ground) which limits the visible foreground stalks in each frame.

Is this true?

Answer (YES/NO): YES